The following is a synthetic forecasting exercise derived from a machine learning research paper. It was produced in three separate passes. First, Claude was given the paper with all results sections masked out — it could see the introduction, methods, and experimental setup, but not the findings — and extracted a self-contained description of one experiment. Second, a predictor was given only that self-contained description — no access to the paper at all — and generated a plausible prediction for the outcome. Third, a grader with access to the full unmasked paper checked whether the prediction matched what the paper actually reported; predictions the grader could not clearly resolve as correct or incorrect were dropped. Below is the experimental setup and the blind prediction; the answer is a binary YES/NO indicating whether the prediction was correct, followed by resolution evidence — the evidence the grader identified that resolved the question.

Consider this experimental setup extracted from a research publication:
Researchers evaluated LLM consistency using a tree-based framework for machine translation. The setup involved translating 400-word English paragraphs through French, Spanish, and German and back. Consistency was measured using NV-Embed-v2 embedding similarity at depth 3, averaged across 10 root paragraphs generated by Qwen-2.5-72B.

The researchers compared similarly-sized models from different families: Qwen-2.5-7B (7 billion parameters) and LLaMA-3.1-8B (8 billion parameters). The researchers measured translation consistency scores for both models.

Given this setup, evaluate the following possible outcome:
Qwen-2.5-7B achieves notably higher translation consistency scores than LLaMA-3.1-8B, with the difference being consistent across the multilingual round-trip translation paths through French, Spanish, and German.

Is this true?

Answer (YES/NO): NO